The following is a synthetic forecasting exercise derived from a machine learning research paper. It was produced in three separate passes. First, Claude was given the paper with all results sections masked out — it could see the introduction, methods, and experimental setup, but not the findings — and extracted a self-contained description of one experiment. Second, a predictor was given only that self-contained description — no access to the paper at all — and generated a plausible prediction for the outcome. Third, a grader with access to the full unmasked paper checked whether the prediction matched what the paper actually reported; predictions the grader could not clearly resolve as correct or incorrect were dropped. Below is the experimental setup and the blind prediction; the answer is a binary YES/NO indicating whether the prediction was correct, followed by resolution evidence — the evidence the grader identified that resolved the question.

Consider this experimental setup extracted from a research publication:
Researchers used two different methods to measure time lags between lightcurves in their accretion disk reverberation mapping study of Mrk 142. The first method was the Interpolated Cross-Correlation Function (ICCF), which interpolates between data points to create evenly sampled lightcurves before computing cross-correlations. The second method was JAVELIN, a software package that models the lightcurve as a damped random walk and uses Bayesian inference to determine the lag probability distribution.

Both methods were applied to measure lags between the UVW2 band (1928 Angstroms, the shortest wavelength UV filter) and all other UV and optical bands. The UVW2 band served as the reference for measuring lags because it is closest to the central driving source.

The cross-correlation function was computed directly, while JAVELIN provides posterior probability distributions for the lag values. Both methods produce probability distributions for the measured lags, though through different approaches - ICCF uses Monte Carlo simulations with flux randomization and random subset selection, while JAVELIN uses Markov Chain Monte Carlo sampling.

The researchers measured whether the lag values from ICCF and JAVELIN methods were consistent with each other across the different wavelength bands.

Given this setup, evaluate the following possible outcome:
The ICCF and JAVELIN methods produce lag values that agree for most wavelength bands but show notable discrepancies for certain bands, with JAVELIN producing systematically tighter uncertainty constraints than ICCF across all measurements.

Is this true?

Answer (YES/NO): NO